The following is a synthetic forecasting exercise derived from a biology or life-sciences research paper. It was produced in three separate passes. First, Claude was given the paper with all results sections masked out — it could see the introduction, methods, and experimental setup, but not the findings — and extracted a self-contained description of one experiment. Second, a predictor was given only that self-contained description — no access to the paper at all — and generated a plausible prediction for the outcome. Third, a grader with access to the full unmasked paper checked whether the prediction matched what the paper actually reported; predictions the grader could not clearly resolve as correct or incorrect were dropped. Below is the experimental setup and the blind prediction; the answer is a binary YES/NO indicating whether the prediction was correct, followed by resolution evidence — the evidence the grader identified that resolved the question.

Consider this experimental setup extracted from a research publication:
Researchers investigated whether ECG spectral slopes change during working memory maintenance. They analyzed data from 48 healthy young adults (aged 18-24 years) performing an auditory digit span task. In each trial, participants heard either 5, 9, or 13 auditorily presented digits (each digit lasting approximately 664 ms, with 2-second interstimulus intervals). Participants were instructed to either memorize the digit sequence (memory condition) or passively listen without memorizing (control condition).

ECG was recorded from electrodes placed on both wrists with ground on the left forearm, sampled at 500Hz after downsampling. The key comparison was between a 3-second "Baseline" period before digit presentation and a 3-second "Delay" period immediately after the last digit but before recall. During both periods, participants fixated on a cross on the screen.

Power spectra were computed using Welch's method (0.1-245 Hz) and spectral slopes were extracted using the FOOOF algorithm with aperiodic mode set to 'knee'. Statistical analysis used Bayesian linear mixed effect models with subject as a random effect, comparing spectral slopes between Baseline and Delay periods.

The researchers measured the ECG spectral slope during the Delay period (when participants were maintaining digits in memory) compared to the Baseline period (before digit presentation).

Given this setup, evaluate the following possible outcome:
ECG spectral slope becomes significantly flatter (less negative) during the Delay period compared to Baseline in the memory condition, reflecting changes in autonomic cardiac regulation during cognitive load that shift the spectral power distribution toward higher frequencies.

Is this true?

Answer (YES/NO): YES